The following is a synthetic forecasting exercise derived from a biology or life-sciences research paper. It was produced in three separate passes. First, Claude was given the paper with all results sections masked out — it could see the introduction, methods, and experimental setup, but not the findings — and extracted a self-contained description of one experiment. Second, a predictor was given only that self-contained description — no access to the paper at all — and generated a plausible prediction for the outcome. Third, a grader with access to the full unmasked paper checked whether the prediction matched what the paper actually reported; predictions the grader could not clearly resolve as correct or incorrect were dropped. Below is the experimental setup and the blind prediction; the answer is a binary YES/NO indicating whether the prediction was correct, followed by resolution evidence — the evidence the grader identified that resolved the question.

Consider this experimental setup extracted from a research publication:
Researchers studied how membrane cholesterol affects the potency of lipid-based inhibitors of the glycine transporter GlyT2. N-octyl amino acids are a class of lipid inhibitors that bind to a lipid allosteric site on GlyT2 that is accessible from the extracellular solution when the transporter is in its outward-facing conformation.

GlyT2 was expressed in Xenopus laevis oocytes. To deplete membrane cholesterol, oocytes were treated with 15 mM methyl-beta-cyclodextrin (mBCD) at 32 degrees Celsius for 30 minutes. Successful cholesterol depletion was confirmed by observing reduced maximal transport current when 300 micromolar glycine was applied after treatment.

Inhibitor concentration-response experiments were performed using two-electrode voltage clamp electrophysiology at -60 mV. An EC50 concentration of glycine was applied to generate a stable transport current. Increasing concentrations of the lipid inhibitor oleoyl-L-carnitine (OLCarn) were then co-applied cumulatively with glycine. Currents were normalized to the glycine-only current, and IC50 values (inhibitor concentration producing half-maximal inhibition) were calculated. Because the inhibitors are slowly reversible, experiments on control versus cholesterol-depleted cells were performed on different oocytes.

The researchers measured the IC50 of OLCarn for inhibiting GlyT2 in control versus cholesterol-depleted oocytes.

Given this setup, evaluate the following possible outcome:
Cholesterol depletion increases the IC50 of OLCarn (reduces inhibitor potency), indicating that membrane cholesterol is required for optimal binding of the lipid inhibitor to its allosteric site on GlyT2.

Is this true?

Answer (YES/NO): NO